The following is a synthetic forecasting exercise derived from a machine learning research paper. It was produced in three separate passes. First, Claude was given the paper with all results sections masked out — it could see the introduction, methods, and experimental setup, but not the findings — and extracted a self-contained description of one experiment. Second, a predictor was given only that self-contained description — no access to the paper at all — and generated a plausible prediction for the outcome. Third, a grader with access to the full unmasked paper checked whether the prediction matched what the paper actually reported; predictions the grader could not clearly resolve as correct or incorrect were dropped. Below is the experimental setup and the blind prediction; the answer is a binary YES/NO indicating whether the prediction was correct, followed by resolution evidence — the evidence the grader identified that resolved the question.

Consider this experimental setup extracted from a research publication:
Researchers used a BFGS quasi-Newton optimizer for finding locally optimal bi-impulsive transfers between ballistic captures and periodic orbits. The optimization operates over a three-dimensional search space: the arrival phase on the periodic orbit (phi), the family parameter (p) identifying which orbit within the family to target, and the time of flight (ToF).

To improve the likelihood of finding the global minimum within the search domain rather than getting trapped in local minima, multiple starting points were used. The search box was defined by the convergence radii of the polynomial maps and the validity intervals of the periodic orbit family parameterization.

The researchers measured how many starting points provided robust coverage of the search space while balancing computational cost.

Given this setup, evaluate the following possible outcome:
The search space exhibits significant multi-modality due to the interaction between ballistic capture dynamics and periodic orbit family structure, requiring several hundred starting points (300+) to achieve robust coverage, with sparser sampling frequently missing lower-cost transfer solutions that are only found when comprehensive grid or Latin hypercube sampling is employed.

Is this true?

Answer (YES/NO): NO